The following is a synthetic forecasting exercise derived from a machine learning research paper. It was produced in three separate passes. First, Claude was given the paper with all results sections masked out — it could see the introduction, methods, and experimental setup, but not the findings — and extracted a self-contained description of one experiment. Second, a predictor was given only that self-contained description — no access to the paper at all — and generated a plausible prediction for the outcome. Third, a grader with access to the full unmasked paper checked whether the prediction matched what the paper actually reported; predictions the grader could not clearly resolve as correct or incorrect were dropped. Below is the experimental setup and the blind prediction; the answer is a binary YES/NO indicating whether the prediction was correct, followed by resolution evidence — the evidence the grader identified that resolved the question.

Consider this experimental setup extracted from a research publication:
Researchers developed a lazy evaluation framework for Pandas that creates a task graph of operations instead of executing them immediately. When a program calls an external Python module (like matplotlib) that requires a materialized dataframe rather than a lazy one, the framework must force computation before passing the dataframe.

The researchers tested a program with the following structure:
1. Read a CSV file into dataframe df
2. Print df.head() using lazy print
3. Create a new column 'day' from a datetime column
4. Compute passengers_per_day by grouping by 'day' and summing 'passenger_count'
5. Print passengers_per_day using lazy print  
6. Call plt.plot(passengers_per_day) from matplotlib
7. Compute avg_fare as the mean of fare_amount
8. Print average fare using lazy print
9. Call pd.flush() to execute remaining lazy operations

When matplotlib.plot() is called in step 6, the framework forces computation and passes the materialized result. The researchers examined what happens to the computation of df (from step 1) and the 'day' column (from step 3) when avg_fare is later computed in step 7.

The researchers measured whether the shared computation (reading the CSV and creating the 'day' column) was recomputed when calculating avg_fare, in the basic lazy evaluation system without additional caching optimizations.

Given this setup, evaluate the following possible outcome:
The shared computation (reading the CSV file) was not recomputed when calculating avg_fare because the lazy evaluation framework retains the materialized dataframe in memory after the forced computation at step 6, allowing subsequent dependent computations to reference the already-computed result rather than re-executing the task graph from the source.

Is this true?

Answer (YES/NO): NO